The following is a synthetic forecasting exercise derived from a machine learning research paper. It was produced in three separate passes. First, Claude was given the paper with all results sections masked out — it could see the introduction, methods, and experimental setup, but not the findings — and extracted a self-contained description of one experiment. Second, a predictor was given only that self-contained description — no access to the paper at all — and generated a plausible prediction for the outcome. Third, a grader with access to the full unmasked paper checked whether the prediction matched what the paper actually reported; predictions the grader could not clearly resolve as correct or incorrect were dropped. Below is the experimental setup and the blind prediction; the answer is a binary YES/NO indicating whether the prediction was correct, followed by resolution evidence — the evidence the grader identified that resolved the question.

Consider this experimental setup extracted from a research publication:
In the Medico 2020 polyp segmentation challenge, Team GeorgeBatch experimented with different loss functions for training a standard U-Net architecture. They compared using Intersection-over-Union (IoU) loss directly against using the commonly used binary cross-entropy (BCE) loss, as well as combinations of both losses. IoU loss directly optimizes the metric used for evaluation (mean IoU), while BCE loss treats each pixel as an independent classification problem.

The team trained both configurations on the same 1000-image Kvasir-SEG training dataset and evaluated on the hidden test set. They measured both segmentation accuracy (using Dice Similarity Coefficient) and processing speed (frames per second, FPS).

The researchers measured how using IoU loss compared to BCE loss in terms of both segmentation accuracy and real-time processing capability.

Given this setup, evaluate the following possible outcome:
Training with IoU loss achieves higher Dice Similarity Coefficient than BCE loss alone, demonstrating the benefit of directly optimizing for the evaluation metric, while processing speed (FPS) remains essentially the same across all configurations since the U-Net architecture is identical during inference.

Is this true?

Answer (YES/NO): YES